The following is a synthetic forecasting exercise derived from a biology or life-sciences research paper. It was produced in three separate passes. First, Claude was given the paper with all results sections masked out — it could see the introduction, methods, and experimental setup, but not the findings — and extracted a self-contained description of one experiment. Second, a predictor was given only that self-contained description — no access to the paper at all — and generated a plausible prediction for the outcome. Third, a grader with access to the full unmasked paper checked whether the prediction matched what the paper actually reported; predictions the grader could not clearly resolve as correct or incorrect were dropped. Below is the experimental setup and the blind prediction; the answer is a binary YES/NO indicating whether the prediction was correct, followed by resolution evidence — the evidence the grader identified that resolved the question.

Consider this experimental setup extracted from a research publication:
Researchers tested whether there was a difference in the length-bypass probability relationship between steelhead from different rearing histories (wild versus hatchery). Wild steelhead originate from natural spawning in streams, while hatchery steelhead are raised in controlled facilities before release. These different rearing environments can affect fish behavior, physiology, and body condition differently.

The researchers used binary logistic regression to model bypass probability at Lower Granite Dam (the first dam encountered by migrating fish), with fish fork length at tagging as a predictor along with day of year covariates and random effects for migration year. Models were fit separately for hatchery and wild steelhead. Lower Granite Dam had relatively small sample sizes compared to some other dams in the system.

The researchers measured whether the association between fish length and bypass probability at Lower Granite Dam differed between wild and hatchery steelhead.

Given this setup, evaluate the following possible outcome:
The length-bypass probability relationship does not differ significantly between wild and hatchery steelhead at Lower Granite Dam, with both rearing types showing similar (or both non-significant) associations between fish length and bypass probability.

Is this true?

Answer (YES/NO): NO